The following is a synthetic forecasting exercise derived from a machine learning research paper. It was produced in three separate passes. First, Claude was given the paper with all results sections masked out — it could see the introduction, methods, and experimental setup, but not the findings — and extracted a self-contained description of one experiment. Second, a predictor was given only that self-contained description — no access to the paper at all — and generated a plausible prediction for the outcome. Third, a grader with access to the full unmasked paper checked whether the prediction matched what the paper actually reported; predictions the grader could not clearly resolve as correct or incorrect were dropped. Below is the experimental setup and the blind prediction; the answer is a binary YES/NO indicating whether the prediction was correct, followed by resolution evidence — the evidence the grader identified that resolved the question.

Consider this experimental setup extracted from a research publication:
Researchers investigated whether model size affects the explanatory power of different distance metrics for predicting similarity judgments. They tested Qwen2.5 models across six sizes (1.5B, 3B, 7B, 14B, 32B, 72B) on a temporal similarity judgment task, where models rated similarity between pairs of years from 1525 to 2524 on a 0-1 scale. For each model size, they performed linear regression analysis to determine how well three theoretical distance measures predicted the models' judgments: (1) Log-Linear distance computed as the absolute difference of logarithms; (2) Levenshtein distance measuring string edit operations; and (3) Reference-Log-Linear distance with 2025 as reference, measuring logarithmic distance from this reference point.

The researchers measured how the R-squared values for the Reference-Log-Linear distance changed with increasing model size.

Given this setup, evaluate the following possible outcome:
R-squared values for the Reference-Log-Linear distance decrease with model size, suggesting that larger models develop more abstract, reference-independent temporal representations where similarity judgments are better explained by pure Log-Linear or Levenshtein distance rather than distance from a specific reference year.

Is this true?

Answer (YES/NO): NO